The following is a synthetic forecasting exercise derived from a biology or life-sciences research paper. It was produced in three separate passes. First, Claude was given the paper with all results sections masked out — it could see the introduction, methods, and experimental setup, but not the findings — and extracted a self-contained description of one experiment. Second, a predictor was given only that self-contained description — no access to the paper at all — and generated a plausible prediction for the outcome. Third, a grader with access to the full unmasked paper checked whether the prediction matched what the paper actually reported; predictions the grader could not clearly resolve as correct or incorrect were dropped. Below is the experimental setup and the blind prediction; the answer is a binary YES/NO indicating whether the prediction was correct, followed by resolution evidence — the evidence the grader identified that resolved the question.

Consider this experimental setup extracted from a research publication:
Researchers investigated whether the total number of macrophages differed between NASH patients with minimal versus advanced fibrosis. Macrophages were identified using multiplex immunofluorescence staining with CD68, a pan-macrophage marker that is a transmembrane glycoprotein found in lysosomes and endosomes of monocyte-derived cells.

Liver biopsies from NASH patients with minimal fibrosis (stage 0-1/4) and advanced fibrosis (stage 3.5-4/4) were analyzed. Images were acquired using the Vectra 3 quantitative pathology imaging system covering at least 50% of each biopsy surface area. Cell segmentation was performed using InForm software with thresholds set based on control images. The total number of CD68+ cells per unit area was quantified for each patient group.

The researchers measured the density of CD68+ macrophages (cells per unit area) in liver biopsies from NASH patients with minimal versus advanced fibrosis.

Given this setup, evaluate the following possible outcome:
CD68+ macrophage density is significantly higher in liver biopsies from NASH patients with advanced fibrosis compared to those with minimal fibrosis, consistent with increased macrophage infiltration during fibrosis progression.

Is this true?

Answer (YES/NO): NO